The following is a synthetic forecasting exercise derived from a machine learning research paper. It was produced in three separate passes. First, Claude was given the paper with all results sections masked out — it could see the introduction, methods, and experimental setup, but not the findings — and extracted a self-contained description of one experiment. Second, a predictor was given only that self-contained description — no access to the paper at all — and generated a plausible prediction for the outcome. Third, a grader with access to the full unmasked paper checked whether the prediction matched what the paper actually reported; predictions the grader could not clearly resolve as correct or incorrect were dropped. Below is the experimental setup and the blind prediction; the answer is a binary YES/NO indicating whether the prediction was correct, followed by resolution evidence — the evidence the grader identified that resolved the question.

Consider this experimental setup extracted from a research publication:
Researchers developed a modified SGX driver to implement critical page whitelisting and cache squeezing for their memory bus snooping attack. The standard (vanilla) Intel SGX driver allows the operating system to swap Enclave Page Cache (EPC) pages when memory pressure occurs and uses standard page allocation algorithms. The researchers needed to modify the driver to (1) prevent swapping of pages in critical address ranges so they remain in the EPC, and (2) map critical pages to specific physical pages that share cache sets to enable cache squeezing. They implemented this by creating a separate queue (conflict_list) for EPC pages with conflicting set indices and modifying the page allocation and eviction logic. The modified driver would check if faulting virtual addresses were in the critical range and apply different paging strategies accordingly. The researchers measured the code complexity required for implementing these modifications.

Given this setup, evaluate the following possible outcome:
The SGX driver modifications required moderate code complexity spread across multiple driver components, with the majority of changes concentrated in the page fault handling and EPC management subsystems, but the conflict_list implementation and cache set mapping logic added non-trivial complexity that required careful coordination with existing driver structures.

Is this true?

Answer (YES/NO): NO